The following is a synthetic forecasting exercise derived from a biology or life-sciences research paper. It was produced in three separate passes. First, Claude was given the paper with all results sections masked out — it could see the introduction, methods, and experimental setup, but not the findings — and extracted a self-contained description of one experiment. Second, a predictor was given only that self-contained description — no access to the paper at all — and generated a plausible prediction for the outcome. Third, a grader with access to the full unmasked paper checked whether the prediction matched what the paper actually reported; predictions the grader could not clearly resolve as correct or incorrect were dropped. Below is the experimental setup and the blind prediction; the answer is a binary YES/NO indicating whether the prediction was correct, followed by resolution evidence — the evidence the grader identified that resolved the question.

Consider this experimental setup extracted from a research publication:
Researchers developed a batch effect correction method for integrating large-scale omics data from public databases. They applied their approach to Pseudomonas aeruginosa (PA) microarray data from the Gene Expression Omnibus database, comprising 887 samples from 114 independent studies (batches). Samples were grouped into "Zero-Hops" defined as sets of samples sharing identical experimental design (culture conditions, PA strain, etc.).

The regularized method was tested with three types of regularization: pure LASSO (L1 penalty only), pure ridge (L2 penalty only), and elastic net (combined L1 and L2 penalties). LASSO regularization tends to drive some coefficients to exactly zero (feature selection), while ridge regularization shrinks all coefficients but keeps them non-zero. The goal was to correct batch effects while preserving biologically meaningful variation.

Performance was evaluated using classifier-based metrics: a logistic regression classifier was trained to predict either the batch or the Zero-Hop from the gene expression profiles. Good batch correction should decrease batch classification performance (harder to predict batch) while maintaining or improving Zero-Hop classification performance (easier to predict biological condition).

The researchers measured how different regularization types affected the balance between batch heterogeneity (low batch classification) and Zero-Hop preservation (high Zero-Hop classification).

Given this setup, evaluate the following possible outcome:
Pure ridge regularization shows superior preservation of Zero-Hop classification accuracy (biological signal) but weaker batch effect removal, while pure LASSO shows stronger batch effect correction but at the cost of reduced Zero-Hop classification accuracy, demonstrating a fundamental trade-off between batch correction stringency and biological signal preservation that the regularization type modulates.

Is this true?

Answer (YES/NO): YES